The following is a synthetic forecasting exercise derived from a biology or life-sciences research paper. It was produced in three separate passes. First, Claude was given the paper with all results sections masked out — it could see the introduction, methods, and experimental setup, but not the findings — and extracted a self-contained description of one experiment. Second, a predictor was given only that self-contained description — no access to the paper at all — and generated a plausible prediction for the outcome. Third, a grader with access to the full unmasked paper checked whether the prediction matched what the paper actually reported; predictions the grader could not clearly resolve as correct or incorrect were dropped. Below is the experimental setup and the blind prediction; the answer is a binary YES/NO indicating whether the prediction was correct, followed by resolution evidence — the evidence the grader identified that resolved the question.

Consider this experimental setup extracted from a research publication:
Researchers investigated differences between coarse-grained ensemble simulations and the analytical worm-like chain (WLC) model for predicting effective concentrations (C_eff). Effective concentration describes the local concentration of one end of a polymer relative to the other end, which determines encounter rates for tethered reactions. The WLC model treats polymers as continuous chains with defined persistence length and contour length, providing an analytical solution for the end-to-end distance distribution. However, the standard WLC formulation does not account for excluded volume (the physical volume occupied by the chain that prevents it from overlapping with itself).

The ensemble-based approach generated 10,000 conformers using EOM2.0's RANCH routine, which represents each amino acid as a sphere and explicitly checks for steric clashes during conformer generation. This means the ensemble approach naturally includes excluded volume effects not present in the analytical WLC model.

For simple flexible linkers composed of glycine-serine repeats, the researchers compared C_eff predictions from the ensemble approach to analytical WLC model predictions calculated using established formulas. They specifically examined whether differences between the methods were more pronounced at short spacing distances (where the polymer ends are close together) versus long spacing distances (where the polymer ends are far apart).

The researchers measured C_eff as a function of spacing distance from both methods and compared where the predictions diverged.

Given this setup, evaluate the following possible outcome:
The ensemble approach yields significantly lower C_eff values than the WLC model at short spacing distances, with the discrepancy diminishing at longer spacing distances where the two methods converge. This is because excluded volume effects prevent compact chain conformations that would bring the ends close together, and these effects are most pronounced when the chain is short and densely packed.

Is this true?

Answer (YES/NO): YES